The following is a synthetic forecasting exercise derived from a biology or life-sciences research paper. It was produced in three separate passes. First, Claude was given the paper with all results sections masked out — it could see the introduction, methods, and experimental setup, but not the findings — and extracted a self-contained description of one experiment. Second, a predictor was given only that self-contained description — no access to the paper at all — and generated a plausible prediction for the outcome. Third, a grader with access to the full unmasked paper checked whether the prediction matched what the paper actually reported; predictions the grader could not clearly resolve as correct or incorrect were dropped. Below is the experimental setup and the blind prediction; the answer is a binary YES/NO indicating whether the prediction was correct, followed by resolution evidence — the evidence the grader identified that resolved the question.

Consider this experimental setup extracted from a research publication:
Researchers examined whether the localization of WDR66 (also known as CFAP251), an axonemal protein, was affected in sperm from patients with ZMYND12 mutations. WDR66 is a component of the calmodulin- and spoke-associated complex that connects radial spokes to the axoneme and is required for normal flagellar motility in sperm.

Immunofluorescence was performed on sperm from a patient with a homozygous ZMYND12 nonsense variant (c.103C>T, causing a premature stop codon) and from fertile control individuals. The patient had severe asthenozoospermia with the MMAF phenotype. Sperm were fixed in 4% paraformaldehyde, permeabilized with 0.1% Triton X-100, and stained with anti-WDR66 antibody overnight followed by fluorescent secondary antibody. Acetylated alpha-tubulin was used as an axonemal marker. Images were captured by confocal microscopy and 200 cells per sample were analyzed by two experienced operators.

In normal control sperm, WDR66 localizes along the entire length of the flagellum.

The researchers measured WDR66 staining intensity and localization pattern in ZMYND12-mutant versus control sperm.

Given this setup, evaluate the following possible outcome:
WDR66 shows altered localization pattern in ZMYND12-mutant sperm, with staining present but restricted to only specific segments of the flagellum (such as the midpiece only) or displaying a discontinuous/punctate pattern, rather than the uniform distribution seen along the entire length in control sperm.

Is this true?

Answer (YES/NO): NO